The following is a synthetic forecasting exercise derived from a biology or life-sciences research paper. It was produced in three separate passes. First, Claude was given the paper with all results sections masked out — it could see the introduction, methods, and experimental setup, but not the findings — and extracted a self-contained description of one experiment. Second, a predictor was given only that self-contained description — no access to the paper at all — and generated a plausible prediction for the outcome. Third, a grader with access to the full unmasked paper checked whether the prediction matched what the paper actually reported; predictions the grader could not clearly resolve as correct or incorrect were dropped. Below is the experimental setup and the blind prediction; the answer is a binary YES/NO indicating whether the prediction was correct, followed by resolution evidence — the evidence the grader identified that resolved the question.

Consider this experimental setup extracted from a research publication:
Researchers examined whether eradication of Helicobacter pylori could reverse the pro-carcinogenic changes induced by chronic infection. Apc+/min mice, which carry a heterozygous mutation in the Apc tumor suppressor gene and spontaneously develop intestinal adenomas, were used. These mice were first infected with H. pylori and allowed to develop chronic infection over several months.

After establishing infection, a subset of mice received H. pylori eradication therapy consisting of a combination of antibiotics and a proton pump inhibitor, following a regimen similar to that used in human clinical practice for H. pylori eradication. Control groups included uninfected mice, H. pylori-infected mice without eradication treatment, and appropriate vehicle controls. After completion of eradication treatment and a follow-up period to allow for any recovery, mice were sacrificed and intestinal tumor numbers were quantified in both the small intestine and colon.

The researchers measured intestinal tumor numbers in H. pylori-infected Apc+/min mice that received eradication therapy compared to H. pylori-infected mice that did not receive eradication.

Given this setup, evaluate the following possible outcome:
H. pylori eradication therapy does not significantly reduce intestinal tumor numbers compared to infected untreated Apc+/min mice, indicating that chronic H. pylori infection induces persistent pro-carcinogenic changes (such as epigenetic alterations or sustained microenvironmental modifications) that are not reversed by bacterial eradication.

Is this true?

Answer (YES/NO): NO